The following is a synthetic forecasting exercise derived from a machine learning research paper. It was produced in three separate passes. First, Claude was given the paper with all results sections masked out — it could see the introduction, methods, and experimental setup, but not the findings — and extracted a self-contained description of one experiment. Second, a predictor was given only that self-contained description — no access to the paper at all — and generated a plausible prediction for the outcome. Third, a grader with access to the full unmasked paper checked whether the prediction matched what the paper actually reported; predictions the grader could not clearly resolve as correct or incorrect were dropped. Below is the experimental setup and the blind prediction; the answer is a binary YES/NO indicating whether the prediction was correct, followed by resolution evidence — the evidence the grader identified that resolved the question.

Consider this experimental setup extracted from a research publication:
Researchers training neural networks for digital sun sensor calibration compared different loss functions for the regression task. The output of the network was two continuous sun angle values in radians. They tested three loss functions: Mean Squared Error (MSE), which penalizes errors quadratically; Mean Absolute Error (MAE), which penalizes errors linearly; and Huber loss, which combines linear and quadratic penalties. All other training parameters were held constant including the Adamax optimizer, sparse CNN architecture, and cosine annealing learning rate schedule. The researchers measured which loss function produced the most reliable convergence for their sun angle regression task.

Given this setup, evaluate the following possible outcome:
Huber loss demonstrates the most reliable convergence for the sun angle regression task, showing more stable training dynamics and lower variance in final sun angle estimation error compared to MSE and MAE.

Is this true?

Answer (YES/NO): NO